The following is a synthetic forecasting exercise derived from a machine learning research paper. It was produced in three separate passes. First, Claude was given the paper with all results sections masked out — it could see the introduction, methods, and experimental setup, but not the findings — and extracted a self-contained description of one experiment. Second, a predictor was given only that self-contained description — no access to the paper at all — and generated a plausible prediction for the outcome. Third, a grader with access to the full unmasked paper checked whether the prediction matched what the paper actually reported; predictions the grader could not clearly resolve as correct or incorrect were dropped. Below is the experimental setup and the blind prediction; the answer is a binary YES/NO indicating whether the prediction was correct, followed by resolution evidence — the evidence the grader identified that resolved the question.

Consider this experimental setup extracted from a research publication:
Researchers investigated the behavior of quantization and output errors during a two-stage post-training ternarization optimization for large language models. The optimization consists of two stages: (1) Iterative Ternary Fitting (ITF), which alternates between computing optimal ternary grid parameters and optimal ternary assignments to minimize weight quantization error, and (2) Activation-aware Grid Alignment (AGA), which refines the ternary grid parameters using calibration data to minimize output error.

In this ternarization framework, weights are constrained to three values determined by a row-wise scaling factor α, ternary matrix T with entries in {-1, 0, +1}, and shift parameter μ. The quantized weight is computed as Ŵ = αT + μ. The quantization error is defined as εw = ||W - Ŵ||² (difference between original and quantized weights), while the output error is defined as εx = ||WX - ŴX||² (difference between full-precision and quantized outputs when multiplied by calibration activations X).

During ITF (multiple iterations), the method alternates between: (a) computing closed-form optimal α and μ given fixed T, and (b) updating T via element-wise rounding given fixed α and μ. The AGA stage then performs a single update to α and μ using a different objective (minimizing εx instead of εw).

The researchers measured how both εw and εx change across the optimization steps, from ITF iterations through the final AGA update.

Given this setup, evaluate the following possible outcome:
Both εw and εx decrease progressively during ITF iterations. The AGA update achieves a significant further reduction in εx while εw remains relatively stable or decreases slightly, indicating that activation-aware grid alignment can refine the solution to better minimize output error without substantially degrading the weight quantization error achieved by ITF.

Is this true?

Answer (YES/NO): NO